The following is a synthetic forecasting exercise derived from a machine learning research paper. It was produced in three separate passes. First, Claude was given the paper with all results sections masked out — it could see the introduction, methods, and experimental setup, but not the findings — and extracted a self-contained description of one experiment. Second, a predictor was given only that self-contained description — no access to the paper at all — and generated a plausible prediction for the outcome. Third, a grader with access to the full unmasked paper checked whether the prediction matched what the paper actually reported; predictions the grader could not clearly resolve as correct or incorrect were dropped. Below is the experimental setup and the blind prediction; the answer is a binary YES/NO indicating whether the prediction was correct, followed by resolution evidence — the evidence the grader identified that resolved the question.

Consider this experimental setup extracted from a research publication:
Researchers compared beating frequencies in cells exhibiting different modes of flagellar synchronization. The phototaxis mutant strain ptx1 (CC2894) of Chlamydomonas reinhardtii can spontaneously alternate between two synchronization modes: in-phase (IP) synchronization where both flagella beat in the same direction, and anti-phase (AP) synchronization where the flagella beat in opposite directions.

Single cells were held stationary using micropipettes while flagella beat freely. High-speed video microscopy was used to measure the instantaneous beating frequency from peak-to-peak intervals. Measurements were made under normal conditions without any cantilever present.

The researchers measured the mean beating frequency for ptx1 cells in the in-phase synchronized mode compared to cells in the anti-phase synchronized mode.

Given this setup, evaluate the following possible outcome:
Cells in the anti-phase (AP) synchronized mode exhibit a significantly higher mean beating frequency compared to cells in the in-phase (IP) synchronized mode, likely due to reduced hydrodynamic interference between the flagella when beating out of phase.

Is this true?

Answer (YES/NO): YES